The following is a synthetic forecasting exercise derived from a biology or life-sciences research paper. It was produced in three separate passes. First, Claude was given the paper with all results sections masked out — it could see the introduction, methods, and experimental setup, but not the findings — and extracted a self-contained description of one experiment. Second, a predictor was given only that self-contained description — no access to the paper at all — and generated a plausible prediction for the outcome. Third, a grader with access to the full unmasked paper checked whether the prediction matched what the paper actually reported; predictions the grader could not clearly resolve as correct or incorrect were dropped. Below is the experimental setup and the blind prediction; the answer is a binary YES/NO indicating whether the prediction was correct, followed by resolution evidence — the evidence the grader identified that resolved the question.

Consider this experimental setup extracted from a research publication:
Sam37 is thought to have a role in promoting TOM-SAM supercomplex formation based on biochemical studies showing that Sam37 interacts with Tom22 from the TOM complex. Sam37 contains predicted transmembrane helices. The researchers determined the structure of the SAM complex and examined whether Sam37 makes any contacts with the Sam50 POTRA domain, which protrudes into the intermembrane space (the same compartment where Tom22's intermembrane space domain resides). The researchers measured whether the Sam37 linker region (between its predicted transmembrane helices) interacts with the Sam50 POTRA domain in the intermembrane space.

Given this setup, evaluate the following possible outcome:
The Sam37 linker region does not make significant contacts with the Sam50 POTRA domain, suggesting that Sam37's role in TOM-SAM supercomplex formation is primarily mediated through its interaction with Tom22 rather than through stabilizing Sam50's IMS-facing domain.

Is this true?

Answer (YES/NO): NO